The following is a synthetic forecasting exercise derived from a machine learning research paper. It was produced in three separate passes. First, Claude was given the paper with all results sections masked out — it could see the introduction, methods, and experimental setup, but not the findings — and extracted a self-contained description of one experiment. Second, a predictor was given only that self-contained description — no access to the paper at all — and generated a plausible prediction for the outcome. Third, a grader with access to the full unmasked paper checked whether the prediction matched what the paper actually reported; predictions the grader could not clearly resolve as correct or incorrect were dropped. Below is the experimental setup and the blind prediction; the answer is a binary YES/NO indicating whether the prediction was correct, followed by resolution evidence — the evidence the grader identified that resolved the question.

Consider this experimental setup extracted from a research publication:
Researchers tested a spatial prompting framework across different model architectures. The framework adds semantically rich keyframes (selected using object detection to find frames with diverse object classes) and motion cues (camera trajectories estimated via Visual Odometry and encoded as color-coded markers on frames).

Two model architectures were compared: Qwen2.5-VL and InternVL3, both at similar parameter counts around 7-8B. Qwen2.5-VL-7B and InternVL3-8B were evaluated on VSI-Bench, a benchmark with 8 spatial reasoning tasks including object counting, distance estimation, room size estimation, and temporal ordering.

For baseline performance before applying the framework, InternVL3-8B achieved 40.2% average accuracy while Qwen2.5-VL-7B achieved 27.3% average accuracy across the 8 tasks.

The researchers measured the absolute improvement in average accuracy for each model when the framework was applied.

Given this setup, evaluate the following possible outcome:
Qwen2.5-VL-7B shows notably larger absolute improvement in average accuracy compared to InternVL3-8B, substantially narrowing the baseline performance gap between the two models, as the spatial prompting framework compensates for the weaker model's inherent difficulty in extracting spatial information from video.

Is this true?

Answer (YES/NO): NO